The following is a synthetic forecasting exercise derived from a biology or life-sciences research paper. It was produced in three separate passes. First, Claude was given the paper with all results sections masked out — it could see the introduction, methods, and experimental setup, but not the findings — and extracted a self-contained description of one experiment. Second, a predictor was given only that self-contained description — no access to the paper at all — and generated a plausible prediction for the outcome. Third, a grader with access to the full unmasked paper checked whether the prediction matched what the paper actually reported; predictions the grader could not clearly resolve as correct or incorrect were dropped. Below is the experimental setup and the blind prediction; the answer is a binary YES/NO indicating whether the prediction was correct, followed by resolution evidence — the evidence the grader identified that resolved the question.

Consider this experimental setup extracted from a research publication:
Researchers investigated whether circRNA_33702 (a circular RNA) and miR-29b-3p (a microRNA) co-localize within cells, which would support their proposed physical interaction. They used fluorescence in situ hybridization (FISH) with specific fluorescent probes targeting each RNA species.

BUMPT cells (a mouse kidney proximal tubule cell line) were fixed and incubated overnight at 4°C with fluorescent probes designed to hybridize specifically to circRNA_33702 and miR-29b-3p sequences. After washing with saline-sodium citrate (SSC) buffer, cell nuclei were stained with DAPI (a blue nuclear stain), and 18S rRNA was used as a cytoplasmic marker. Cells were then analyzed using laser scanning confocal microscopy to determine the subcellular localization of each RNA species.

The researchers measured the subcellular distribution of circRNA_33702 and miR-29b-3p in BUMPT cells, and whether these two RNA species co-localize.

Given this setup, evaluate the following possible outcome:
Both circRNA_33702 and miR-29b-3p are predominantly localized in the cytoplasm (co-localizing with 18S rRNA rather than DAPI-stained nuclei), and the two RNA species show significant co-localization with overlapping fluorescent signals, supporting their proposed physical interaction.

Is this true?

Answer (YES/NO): YES